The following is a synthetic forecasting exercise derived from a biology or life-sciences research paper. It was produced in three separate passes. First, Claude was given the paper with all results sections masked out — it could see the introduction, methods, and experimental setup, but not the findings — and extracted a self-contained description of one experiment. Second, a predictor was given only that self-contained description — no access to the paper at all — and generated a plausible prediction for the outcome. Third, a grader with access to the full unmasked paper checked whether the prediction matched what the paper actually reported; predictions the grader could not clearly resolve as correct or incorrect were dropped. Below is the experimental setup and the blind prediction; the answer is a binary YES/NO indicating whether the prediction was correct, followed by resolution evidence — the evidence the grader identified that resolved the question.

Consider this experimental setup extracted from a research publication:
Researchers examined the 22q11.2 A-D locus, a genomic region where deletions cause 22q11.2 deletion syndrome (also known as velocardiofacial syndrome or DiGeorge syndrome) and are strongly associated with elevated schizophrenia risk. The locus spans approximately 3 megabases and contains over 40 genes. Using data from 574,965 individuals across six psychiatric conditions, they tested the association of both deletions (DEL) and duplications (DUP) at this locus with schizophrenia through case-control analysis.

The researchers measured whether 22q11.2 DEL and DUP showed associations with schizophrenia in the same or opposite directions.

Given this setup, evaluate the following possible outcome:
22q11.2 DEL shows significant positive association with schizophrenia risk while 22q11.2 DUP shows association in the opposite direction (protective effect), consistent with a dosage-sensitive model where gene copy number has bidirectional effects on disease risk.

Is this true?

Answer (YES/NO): YES